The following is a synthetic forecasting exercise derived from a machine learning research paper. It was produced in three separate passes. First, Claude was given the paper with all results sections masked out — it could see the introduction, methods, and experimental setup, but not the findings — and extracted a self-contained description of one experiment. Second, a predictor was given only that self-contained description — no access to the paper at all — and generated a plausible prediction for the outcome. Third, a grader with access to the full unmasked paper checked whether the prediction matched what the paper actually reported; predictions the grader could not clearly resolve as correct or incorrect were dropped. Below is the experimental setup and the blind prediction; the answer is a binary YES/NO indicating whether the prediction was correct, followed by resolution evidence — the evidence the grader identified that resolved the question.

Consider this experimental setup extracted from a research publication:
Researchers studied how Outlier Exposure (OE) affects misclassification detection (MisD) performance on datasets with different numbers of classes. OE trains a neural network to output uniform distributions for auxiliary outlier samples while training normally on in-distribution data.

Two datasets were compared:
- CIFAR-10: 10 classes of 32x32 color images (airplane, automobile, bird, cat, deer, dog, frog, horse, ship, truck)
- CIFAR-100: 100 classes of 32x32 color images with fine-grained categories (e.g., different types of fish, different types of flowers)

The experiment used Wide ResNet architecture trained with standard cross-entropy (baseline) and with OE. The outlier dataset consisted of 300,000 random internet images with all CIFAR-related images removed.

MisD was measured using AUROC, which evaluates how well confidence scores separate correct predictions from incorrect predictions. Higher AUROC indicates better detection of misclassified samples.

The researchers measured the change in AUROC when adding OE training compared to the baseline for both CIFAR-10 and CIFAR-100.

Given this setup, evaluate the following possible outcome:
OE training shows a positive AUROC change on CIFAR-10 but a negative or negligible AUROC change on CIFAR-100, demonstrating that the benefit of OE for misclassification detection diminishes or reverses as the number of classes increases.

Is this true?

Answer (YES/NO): NO